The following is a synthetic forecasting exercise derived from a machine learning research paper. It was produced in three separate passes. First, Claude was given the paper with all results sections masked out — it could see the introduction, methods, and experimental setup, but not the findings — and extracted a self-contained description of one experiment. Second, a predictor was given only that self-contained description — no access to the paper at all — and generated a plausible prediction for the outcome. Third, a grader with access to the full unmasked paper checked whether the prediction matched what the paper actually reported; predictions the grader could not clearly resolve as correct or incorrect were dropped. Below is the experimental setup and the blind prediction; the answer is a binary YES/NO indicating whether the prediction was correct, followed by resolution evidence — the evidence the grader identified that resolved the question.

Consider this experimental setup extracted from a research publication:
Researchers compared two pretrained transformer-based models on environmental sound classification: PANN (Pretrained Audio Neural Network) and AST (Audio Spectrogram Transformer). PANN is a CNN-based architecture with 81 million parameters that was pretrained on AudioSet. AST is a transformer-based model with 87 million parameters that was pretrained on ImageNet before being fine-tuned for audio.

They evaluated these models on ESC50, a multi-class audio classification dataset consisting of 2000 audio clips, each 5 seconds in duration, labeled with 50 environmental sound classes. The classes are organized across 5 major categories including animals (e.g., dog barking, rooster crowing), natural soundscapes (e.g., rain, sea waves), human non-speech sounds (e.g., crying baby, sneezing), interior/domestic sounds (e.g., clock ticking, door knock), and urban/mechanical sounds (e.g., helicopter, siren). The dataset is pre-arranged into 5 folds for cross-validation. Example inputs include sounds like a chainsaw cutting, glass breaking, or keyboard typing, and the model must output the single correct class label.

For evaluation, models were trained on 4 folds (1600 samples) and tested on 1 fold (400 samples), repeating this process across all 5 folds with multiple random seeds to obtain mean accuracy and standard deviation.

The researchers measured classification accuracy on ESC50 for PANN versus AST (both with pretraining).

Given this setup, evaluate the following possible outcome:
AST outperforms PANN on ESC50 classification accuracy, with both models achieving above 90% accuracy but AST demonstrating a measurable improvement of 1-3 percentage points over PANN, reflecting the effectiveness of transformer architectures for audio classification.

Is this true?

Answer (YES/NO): NO